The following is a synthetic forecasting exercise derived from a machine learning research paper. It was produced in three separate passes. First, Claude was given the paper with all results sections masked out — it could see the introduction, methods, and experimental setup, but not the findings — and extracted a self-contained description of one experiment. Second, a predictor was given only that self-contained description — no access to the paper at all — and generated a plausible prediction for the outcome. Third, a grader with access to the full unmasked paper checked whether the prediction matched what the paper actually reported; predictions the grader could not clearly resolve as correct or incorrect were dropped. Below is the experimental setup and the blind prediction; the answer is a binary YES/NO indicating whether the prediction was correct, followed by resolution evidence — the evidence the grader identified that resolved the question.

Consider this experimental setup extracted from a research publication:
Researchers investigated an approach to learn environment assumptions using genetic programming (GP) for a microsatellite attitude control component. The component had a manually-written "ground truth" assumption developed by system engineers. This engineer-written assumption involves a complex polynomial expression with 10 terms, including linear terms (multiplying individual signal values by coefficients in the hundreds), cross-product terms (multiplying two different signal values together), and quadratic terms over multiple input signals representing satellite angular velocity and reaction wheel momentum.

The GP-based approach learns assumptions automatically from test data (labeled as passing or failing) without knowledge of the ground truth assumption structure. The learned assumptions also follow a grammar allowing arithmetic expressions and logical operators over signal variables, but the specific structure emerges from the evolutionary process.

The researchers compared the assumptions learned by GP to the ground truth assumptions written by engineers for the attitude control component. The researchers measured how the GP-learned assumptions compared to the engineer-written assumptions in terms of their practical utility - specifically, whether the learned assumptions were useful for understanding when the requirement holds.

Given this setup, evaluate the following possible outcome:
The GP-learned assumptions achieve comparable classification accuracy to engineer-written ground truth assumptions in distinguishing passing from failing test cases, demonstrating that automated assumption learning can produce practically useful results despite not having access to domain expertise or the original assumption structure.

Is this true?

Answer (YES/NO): NO